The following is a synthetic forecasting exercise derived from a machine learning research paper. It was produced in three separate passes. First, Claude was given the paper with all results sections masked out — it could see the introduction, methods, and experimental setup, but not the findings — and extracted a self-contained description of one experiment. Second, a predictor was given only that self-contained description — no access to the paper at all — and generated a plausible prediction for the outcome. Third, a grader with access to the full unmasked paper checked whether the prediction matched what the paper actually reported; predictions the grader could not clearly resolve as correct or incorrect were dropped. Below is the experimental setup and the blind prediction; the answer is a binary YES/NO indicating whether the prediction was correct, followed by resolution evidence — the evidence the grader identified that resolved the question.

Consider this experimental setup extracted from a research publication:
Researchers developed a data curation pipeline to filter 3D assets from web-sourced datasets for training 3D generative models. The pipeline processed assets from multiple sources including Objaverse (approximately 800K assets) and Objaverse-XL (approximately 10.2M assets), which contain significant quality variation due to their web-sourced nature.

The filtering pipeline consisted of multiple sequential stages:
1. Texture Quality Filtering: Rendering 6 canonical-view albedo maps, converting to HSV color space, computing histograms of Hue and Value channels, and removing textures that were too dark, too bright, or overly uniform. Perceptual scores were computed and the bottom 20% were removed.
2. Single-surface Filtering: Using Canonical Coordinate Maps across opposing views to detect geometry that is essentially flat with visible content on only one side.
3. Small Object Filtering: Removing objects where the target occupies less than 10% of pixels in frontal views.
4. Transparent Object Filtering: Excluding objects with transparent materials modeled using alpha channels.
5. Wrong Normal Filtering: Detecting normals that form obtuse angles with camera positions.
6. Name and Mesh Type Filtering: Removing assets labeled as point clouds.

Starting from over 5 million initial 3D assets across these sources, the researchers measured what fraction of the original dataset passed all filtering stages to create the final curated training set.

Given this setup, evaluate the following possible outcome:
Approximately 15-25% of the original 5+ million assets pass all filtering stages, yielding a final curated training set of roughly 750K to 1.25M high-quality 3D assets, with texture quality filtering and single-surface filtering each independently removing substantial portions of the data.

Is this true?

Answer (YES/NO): NO